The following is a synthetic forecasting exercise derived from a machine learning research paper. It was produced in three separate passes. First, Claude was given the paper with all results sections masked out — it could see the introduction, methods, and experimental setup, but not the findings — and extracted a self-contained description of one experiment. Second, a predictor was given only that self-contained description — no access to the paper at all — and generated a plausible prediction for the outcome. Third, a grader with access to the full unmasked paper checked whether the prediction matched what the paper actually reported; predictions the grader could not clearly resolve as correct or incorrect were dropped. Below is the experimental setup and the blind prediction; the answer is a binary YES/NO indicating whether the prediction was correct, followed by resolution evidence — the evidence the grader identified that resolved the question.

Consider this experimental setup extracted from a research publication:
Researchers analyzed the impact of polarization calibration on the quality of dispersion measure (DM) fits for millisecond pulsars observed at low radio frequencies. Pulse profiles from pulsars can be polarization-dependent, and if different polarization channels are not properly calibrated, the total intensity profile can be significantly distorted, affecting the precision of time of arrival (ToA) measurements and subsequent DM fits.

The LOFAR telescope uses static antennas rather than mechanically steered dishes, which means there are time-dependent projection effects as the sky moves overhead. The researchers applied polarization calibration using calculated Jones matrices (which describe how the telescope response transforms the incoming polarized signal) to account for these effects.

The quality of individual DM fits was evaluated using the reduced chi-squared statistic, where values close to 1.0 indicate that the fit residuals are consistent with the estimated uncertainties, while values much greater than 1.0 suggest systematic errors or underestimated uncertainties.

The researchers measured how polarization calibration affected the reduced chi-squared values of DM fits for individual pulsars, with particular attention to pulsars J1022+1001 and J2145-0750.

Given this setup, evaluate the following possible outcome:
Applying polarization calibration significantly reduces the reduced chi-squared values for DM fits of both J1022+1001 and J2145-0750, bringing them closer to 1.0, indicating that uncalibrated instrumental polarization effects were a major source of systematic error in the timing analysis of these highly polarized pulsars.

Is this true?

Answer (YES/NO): NO